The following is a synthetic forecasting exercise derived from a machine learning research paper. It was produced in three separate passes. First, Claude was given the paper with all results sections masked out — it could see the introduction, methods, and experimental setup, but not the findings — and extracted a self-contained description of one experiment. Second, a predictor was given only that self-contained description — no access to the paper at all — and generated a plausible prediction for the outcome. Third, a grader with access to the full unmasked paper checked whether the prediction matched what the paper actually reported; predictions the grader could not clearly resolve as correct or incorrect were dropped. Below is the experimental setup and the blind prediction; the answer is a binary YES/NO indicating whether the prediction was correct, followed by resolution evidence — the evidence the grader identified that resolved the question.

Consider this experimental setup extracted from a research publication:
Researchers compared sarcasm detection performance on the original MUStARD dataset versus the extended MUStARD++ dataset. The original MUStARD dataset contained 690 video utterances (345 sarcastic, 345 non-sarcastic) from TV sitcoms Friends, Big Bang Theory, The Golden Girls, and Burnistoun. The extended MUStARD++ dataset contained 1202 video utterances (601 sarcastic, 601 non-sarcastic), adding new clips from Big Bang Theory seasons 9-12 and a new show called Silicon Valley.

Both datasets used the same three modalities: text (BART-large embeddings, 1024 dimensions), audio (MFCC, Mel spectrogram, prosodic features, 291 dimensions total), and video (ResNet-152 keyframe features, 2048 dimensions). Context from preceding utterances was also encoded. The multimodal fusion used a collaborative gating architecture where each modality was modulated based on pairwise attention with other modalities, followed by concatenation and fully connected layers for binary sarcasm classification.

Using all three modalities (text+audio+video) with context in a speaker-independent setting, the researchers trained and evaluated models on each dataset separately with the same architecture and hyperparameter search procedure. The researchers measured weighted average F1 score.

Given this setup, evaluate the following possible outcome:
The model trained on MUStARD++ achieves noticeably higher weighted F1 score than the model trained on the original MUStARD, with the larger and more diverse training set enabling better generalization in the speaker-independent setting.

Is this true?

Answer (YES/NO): NO